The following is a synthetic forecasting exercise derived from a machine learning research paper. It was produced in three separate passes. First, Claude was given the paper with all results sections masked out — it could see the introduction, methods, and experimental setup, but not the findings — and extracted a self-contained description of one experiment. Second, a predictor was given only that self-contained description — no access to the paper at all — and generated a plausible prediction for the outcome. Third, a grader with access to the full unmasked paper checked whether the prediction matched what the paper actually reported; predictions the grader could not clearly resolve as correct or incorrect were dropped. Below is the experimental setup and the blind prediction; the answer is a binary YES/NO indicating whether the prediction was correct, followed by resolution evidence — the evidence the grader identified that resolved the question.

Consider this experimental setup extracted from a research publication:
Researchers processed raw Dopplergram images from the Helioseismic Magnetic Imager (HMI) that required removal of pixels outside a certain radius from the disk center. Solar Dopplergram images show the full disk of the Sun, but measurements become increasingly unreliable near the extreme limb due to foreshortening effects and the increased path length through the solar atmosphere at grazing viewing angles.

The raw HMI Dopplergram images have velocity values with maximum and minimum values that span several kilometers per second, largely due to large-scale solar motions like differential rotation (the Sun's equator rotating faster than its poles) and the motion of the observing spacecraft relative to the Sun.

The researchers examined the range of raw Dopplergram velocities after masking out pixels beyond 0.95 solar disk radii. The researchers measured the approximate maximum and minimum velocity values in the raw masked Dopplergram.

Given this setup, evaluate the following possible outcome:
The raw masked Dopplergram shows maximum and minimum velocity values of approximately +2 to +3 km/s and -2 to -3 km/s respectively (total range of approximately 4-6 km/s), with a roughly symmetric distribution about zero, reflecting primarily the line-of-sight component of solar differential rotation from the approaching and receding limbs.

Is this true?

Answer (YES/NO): NO